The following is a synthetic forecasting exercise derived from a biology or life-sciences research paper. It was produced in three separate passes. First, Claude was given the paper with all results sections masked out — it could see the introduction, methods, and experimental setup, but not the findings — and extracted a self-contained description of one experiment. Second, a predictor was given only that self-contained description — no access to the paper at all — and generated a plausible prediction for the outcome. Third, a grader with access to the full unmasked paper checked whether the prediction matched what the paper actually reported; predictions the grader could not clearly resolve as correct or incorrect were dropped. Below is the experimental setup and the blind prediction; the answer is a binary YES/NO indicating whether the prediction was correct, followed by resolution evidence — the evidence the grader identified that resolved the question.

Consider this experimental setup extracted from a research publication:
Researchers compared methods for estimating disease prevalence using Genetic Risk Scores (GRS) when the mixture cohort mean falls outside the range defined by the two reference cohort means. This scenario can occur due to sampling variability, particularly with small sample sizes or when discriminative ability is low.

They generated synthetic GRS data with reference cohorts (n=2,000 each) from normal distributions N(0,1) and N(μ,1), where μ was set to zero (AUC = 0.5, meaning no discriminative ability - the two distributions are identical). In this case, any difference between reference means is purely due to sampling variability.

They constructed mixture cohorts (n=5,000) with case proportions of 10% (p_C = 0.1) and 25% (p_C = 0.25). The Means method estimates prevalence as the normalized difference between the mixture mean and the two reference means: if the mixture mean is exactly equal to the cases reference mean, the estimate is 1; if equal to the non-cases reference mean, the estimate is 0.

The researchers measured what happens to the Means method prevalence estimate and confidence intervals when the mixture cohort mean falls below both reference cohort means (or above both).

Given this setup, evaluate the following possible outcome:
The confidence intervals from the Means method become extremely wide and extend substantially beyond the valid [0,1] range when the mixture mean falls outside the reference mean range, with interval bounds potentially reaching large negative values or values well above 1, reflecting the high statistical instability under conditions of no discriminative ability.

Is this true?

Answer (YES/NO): NO